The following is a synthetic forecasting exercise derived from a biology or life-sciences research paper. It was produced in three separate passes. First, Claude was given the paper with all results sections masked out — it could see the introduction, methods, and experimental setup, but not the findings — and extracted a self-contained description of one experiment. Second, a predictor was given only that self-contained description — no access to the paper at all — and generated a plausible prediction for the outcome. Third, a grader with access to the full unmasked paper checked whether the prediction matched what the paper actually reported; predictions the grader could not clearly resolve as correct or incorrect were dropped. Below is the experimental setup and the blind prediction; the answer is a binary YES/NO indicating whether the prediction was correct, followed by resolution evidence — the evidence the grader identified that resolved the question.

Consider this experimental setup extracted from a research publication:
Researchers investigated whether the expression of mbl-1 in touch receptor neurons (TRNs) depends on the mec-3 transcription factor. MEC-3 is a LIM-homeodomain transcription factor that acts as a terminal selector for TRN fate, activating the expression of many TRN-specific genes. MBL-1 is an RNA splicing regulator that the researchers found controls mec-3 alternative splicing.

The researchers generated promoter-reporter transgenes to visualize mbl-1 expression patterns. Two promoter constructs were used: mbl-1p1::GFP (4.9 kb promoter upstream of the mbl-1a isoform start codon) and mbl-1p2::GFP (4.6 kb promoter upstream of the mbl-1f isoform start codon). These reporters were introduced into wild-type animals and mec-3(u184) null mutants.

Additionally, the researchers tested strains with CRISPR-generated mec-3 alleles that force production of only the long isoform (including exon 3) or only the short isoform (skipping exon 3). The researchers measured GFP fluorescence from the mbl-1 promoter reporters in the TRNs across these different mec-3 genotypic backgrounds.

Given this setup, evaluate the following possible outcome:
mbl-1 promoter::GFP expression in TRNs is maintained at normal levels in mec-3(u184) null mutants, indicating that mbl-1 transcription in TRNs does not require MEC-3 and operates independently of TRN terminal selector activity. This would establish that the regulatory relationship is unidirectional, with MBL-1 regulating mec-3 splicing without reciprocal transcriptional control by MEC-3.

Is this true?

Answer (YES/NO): NO